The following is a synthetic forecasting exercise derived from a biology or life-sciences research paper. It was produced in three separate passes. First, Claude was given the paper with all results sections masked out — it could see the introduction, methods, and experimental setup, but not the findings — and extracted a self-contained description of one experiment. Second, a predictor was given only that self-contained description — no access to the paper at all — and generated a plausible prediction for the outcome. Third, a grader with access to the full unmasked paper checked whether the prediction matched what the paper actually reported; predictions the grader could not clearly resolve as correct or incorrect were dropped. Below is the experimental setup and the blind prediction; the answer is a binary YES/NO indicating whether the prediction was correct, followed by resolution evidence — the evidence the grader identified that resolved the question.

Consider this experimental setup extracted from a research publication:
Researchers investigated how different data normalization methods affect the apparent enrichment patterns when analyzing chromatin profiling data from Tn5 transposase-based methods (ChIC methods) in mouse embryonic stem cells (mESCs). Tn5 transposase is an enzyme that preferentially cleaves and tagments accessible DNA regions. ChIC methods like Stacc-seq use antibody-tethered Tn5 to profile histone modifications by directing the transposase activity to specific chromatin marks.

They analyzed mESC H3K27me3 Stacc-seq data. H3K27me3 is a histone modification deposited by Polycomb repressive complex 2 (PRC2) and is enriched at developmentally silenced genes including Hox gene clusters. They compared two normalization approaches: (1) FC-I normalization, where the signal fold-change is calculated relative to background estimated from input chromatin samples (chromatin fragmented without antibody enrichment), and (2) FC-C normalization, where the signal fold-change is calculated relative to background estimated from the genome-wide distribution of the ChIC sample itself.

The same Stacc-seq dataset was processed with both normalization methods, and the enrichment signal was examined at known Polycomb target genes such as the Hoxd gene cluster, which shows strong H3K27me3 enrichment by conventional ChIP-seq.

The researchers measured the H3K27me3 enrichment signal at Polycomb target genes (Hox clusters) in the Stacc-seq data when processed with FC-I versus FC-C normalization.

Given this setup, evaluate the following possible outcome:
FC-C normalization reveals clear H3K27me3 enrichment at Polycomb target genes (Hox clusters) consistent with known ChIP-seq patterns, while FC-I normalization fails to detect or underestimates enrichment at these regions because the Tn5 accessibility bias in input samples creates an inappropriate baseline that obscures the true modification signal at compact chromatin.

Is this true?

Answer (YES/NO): NO